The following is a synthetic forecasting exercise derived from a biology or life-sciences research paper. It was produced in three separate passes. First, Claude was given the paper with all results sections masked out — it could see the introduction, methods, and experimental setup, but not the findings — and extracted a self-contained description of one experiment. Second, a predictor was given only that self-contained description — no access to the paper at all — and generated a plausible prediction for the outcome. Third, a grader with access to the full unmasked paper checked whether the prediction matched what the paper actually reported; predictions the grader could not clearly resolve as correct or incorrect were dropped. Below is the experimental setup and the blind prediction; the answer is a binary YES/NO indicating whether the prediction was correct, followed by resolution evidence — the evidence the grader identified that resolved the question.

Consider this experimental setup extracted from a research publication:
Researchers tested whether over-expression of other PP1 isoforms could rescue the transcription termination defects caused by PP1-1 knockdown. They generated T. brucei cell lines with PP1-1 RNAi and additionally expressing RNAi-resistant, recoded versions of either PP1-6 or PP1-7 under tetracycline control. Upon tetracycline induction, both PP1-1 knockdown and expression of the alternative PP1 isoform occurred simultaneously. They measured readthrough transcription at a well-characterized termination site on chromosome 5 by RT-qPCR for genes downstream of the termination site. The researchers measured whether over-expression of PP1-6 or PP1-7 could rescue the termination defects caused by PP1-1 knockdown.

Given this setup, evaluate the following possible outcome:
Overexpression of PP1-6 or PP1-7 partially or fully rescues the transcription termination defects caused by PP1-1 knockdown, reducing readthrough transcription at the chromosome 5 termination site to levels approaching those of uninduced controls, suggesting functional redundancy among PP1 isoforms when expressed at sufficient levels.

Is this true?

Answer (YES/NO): NO